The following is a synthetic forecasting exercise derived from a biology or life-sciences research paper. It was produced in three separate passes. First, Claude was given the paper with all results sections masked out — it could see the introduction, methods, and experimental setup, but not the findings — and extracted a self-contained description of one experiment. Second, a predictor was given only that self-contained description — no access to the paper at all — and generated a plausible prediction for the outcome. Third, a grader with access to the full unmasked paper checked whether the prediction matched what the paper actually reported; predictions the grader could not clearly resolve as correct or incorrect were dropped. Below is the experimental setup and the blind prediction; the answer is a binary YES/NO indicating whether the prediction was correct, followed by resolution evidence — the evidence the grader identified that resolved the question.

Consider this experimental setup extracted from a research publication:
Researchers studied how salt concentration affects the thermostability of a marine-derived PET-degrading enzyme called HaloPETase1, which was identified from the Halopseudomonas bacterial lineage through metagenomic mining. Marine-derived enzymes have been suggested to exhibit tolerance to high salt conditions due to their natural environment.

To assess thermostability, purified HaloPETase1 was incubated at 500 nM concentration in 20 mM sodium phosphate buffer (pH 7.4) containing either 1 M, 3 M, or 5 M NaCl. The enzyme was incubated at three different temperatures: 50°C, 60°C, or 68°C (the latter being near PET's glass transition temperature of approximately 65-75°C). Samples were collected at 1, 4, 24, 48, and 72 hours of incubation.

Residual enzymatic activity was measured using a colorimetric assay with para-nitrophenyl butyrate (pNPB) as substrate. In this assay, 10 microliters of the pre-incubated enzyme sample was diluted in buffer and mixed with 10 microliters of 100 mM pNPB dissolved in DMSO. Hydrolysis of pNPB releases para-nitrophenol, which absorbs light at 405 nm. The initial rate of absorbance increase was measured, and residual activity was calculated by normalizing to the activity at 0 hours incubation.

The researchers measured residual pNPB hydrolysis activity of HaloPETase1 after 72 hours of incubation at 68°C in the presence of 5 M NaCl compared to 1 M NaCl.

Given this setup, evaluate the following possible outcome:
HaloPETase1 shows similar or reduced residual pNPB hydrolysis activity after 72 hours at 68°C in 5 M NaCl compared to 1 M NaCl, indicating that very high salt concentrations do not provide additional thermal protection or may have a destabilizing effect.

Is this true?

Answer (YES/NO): YES